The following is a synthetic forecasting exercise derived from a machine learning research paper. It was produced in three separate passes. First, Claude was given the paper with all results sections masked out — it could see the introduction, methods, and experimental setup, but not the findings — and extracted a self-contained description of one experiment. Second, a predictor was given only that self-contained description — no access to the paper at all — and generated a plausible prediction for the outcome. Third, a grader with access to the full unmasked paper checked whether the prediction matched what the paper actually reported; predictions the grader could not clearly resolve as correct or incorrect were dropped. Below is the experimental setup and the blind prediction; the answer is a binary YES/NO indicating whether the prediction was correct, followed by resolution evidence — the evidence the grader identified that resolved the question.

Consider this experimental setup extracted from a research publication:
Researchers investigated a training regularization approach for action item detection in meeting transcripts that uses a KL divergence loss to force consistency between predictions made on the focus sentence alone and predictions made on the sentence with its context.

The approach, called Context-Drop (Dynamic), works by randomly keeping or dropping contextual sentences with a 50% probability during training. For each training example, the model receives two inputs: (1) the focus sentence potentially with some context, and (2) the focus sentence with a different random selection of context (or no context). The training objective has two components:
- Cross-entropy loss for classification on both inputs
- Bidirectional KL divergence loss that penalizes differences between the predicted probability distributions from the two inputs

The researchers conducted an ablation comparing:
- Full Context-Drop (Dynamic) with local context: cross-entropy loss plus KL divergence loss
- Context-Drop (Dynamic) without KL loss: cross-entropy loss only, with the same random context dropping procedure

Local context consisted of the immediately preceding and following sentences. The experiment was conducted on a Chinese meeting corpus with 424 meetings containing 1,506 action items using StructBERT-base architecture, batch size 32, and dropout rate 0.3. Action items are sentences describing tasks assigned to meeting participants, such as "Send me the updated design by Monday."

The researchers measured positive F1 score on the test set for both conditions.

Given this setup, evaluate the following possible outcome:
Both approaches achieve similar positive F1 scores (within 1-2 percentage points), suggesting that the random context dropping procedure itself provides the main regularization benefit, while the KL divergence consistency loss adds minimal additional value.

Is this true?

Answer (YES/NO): NO